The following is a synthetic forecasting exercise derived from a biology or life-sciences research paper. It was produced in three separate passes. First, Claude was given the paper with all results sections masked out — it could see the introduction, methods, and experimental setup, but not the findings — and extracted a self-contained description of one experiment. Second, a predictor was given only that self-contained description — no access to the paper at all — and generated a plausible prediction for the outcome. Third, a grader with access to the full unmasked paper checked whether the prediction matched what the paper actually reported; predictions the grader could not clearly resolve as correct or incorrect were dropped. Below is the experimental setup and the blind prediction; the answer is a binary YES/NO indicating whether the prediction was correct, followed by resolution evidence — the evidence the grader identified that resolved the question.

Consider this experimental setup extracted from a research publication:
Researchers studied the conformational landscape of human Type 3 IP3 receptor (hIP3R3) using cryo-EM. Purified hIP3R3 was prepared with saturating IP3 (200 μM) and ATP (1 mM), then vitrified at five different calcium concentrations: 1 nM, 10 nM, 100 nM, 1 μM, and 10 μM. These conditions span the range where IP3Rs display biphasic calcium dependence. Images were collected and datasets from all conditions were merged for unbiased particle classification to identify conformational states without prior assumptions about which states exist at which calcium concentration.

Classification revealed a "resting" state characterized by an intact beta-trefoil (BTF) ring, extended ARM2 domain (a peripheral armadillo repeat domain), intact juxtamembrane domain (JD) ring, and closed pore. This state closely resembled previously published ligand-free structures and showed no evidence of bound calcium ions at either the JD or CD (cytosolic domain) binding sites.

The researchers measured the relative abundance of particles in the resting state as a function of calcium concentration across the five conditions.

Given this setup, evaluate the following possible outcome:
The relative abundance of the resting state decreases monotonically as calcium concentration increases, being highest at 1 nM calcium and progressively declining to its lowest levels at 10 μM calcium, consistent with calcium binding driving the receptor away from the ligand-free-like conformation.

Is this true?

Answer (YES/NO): YES